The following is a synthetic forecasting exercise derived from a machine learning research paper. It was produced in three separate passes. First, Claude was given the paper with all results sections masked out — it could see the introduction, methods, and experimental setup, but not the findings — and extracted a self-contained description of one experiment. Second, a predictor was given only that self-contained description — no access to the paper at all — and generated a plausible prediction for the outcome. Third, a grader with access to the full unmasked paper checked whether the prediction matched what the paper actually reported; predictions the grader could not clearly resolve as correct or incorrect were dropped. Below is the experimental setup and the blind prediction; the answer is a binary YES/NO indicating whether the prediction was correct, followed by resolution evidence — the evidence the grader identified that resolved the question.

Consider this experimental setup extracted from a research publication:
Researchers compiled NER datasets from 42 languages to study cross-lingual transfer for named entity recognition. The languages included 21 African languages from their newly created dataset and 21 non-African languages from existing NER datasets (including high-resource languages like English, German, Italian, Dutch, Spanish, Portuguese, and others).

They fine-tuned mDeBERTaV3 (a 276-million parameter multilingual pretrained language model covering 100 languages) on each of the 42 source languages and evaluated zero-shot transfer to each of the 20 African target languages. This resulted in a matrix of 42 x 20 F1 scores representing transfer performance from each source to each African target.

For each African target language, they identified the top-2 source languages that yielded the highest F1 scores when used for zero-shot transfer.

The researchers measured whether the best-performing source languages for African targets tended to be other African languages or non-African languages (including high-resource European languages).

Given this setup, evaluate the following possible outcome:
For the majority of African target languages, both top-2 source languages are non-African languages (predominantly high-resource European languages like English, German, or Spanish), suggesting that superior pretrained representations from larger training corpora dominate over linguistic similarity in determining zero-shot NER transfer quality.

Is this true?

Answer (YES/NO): NO